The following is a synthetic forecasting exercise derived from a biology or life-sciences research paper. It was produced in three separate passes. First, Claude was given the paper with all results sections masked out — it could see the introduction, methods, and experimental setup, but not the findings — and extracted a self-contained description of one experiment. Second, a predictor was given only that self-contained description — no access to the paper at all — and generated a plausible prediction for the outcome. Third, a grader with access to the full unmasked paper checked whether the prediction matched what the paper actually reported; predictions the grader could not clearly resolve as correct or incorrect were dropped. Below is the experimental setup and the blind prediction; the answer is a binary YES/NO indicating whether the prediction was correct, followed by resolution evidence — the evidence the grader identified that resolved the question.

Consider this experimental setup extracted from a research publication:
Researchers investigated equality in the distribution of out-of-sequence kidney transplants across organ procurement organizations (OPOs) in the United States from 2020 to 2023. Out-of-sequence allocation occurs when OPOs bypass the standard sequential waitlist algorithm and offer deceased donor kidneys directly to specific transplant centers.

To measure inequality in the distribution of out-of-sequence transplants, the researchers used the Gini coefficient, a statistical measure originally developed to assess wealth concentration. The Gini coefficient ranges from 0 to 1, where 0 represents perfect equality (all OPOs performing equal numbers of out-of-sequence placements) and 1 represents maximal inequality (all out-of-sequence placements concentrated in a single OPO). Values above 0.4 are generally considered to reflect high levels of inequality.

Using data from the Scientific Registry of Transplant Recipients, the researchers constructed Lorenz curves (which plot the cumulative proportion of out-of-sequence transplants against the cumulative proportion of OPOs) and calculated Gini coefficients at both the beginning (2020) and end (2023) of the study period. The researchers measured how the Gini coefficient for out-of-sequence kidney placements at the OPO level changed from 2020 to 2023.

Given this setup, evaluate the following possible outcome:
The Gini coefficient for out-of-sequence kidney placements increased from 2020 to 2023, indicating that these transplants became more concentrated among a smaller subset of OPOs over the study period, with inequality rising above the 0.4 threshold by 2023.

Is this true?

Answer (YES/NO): NO